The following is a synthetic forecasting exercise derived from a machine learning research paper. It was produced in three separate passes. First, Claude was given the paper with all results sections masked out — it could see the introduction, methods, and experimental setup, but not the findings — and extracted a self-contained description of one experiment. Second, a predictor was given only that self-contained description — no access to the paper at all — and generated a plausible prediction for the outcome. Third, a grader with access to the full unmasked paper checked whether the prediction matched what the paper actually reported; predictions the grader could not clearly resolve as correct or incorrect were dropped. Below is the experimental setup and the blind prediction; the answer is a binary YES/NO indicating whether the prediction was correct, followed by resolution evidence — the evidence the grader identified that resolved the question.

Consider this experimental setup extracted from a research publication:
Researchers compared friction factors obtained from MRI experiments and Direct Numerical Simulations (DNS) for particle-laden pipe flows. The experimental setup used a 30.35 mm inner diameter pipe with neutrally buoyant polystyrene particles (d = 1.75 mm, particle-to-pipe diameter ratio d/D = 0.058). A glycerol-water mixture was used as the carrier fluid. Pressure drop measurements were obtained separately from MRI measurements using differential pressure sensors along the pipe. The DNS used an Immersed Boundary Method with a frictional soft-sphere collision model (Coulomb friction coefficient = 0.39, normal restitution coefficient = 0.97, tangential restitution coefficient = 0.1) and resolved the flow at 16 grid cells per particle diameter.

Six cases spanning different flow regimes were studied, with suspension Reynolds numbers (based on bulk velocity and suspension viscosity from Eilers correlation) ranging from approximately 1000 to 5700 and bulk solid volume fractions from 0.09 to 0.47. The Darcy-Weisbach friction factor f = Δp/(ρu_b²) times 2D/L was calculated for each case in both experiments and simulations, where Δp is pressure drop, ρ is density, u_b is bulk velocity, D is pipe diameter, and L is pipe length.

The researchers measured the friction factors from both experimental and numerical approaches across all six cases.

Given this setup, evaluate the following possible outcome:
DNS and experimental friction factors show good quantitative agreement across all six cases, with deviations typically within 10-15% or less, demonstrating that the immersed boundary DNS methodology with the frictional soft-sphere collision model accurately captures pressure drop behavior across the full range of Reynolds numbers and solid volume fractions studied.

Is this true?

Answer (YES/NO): NO